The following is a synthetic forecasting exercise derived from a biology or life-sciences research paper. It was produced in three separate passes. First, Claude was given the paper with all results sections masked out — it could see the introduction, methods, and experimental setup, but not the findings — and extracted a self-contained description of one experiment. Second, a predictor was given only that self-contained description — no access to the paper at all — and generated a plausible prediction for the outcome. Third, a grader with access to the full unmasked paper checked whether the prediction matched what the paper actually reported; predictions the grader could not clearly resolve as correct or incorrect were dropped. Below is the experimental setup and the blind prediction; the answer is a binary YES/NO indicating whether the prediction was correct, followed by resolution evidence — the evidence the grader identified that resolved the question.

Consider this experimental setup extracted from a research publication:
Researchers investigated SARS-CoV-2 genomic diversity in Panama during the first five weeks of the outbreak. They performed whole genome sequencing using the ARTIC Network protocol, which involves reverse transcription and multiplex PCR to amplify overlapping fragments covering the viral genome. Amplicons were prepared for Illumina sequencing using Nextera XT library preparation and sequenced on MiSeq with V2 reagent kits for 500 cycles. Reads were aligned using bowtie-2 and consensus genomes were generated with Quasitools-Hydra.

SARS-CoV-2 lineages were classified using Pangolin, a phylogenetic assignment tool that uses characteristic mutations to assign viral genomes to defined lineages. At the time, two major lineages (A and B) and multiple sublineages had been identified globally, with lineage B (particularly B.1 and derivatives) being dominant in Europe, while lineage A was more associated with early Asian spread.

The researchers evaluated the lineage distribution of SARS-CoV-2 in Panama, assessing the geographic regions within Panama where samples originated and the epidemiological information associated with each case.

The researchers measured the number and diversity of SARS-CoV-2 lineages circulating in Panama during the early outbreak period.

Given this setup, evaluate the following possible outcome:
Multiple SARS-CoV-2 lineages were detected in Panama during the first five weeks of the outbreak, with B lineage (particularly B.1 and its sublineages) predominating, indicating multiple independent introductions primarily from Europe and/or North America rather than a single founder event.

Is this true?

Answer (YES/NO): NO